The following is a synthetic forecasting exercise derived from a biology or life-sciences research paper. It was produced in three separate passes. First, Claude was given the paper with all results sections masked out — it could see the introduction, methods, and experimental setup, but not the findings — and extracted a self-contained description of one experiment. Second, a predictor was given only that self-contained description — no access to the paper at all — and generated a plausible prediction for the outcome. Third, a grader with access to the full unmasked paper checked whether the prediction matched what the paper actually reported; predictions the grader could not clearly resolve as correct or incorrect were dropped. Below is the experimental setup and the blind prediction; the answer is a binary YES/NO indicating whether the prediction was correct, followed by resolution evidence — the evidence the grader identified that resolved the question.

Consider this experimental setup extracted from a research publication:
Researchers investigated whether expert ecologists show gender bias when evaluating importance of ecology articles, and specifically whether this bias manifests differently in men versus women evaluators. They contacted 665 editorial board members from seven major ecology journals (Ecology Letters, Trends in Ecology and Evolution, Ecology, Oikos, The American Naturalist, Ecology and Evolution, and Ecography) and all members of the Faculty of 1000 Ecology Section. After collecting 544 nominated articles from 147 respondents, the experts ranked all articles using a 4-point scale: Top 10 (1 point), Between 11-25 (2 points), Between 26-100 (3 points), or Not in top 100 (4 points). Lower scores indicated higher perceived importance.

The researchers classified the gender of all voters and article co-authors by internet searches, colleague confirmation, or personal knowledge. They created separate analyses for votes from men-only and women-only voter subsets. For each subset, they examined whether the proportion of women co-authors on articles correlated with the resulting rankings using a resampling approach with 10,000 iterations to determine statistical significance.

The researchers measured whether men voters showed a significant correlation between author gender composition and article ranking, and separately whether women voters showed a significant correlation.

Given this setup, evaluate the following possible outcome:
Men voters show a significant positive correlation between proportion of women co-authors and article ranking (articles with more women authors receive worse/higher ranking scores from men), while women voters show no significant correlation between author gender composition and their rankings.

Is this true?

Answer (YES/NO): NO